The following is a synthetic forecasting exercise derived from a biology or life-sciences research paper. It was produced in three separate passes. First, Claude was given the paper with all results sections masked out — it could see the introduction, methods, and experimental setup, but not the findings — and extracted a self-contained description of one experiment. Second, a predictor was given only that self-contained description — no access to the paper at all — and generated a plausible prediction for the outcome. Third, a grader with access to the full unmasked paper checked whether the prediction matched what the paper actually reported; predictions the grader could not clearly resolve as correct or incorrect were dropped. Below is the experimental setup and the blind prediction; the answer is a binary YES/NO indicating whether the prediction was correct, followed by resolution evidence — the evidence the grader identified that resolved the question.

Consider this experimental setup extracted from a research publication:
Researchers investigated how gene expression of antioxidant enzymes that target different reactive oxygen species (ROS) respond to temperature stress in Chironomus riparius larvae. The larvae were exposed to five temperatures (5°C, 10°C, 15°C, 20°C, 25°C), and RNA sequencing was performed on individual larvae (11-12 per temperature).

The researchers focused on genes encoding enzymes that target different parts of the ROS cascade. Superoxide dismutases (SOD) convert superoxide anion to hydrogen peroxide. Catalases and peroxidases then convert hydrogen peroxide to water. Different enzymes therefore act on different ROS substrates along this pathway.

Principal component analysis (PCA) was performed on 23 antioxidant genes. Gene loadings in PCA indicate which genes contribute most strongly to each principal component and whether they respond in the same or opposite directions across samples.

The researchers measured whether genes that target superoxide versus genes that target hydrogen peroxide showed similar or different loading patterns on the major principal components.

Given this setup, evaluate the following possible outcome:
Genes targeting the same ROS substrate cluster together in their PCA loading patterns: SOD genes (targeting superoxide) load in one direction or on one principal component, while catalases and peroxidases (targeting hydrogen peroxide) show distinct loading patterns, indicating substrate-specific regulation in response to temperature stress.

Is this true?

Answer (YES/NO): NO